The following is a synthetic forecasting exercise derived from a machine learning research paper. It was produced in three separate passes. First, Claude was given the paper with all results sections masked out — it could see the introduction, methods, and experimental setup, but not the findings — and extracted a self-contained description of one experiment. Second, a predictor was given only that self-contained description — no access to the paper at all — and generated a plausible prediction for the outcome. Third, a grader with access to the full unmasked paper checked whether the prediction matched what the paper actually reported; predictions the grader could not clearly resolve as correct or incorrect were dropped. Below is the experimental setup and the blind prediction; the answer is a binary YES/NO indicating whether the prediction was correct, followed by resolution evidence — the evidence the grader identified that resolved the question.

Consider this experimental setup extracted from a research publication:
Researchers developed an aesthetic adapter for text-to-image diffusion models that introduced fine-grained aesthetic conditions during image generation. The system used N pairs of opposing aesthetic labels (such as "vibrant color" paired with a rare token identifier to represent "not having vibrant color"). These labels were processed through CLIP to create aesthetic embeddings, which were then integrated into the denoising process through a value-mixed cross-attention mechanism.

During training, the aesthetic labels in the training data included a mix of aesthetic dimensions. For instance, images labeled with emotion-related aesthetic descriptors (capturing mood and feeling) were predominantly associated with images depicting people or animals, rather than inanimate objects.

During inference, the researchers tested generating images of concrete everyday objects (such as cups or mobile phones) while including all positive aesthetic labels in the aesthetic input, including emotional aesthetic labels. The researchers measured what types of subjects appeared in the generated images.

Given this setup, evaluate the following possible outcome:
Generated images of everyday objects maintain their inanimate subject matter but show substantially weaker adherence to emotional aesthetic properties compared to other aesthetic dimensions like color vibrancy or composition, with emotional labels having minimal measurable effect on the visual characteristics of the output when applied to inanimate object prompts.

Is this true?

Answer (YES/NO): NO